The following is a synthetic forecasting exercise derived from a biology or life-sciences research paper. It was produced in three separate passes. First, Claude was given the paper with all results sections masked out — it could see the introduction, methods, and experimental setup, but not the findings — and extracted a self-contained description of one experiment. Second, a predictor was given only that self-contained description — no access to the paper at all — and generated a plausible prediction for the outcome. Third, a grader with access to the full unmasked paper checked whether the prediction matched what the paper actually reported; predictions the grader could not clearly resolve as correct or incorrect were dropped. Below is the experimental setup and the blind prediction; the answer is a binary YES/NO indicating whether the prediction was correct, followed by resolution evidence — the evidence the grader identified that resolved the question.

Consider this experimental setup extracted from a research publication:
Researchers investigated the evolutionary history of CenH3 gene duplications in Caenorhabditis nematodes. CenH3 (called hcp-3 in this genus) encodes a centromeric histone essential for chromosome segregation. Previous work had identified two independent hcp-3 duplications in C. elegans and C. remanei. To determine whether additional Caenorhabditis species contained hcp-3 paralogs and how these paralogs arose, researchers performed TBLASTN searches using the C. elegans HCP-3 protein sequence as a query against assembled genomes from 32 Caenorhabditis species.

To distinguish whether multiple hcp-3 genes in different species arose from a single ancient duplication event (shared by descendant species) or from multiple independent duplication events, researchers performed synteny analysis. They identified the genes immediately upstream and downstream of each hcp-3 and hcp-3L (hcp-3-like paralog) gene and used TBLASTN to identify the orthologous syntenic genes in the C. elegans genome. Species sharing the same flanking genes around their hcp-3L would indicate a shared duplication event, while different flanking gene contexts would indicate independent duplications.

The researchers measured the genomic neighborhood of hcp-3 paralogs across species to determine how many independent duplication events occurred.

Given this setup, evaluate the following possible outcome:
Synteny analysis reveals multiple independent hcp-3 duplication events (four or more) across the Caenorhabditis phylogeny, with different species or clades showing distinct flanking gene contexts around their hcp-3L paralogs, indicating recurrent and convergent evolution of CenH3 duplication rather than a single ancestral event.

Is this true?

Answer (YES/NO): YES